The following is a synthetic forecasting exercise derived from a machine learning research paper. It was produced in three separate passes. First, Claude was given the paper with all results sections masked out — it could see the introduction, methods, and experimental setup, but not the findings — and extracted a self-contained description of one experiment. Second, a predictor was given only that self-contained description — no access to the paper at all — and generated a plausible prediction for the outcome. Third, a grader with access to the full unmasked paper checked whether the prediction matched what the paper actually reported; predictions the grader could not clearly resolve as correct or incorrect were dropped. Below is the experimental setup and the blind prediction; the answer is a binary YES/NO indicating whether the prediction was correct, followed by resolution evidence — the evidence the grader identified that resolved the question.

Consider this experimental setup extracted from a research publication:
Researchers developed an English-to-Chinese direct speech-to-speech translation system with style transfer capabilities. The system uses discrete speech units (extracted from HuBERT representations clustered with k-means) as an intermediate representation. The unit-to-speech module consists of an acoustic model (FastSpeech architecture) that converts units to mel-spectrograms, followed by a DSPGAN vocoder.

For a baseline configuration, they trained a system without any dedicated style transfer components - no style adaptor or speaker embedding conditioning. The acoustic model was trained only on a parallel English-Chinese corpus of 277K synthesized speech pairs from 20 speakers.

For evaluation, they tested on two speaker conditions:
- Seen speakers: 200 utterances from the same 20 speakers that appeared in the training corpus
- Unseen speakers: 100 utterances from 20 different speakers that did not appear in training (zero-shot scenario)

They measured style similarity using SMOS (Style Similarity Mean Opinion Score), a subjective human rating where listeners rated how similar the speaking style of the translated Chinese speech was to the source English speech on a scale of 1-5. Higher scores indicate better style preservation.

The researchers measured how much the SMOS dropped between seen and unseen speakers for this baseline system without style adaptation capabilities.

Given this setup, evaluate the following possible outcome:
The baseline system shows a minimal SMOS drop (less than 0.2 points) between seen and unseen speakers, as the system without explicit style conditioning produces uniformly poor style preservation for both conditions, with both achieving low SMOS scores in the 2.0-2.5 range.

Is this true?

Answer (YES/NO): NO